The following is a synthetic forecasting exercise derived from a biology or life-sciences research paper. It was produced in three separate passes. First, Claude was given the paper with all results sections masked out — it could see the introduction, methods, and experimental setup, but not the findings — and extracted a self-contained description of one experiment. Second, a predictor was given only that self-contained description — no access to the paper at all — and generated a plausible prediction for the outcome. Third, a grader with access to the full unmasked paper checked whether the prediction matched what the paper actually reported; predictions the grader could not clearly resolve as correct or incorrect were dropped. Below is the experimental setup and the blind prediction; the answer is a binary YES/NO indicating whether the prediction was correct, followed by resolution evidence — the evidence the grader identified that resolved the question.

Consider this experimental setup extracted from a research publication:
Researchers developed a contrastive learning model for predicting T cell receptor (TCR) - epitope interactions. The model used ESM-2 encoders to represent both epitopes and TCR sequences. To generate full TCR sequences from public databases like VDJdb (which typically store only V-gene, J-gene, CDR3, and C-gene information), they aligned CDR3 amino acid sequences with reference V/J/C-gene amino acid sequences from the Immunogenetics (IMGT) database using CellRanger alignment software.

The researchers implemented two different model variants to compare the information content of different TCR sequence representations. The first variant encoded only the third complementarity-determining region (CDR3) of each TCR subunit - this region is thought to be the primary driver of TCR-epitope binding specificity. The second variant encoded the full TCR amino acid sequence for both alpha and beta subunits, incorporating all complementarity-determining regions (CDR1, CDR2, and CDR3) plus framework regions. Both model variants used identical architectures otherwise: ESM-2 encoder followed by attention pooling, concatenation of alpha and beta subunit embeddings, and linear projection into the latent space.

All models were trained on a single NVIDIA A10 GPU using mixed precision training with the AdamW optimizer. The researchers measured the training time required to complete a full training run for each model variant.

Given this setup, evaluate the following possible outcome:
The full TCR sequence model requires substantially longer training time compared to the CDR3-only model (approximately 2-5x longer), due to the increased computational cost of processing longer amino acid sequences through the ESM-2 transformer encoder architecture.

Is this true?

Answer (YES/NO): YES